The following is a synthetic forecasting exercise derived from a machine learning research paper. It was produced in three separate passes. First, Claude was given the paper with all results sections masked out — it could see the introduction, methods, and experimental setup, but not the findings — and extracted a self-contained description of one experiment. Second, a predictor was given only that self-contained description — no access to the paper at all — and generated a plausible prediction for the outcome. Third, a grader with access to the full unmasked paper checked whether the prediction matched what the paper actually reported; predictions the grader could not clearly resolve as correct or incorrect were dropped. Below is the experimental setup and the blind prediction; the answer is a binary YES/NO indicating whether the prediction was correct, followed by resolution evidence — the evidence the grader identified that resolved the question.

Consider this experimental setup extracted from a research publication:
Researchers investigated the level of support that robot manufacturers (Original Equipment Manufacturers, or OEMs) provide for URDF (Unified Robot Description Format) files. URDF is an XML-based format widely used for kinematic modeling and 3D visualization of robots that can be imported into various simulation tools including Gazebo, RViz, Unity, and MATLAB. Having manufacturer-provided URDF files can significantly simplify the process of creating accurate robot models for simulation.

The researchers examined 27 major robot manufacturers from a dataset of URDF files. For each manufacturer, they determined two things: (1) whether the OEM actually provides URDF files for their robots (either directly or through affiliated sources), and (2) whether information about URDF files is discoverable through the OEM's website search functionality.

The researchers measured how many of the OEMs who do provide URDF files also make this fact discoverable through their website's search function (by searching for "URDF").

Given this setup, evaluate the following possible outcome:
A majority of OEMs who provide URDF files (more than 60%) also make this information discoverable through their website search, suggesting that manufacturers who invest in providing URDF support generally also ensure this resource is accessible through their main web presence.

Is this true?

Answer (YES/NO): NO